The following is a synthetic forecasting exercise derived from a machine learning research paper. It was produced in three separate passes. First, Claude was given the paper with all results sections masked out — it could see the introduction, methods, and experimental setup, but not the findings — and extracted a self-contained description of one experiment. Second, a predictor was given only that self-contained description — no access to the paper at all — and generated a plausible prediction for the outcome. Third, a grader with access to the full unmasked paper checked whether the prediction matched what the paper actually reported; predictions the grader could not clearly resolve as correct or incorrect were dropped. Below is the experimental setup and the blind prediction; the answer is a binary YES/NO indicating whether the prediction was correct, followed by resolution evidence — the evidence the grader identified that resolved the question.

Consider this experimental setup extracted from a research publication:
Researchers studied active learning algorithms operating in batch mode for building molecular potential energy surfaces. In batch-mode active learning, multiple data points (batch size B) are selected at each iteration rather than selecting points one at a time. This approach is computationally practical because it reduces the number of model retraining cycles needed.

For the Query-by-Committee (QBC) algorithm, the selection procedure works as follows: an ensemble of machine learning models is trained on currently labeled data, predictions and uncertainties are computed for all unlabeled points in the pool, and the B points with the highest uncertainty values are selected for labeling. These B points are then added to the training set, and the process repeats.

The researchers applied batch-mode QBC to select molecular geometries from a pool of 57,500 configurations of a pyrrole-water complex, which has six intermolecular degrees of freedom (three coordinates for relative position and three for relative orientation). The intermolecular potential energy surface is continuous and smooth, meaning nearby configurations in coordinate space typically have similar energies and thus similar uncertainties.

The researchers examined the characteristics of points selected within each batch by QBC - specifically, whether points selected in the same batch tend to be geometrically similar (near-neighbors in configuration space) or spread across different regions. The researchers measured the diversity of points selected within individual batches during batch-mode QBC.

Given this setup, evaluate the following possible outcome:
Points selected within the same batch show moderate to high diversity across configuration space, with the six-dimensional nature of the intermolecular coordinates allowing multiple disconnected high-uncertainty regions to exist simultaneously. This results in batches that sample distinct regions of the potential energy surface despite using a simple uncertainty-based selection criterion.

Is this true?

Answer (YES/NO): NO